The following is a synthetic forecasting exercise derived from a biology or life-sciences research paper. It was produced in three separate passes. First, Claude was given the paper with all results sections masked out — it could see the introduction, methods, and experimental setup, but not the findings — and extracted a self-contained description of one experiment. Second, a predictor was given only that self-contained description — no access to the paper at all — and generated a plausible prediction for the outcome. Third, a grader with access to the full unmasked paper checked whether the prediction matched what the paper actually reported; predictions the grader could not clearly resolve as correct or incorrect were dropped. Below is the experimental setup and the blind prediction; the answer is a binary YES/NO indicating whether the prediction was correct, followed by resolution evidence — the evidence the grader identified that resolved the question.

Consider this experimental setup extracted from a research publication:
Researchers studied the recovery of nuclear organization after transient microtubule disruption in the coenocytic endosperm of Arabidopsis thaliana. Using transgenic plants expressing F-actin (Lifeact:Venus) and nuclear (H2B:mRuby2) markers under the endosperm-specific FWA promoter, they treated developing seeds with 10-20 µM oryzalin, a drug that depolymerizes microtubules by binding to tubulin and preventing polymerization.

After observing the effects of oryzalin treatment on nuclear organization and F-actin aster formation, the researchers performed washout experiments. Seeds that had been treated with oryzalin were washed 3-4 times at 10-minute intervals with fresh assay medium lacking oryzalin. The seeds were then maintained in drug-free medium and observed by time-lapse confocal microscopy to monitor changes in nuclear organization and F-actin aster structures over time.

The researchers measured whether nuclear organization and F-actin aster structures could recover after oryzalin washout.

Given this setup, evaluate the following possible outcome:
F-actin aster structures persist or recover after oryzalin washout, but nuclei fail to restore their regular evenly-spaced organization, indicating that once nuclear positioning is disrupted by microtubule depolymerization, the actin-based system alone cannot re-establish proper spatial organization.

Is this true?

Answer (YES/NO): NO